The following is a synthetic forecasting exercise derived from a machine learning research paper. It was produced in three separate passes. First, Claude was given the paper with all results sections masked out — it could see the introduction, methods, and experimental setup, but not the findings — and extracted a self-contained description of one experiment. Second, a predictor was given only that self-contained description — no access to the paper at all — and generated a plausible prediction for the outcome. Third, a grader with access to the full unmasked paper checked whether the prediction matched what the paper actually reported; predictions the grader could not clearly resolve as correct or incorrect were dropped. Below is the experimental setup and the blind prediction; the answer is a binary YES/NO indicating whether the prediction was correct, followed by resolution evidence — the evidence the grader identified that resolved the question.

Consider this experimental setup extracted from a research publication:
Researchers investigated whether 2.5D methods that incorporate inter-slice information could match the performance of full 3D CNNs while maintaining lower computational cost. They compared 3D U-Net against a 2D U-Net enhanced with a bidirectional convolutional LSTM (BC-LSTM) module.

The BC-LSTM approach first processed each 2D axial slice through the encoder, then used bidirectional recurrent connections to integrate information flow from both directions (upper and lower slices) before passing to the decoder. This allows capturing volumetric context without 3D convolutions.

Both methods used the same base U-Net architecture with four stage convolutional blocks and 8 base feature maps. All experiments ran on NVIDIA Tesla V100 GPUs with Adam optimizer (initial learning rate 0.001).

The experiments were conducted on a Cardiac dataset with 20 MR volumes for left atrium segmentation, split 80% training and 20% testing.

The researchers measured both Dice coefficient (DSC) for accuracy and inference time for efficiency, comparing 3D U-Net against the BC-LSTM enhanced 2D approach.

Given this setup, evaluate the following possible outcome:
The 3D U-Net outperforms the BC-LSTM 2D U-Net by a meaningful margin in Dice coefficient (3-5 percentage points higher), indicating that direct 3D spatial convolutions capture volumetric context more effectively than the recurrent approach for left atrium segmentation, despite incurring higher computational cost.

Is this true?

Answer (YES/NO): YES